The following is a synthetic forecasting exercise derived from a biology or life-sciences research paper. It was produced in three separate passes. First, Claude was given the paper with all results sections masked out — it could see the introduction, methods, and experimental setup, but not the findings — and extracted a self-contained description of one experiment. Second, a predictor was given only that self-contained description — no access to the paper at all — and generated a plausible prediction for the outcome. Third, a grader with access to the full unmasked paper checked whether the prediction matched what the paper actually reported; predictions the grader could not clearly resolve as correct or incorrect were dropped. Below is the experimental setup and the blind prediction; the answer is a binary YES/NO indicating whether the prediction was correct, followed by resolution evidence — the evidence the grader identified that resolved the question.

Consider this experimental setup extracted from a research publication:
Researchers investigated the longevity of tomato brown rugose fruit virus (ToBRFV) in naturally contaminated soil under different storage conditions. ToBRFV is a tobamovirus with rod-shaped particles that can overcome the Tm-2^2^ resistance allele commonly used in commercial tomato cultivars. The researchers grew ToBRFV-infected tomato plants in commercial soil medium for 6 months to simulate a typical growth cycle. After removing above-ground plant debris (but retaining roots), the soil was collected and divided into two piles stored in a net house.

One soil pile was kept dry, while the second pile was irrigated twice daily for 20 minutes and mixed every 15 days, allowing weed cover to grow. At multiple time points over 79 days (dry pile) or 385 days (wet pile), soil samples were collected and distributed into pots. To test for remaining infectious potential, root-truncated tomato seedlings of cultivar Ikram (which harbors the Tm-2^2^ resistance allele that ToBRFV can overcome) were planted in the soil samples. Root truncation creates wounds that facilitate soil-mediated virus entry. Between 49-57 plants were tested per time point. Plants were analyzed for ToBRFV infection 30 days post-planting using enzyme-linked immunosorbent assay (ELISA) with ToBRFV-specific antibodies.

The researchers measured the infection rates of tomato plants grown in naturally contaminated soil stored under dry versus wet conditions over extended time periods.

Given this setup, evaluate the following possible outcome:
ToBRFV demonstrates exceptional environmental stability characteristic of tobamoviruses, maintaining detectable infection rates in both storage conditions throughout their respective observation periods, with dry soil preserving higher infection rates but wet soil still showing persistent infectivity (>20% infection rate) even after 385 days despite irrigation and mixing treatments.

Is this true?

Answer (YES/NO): NO